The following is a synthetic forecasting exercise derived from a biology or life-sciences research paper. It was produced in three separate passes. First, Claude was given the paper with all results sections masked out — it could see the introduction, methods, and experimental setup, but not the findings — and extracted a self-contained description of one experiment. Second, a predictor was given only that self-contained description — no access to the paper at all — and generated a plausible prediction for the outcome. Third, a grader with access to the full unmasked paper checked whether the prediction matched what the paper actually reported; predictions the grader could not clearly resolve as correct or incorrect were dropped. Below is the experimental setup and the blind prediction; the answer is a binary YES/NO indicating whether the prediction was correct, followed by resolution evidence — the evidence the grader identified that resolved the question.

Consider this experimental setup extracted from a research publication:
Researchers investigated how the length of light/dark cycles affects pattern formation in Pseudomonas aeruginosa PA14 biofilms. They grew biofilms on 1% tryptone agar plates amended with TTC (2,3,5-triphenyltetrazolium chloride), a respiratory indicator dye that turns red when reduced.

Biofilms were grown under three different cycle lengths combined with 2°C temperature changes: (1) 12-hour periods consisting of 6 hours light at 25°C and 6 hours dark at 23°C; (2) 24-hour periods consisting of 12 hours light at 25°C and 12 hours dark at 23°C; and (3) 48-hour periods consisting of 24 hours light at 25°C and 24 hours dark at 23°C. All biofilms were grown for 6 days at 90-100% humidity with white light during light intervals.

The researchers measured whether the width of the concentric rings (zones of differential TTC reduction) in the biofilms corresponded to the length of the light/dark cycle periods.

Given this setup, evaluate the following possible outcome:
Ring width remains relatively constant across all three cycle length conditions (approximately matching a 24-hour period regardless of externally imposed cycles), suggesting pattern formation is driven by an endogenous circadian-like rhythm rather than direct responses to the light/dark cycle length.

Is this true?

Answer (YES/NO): NO